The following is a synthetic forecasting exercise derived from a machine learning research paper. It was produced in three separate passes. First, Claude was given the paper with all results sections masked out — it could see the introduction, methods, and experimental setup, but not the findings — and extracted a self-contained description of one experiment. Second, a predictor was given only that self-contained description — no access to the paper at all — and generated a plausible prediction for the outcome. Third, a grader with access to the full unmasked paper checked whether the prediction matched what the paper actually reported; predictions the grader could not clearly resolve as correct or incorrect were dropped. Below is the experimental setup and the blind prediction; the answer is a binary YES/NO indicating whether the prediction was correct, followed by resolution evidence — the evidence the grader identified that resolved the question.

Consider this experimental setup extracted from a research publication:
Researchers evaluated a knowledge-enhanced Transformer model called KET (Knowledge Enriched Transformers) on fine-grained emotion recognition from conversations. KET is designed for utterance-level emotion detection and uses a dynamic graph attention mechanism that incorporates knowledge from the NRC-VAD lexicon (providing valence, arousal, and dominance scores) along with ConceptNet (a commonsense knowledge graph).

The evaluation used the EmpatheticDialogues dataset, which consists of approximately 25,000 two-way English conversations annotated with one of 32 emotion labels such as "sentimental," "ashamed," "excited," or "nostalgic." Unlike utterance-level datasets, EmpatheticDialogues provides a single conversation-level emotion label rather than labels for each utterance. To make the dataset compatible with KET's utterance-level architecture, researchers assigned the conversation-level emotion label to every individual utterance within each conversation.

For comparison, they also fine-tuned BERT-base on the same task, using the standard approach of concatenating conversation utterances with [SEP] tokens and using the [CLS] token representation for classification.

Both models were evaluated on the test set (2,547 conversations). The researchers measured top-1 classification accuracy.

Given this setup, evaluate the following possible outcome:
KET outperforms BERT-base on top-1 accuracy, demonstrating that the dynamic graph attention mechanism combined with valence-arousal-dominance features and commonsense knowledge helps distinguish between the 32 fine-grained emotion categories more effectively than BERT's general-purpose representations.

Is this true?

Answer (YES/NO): NO